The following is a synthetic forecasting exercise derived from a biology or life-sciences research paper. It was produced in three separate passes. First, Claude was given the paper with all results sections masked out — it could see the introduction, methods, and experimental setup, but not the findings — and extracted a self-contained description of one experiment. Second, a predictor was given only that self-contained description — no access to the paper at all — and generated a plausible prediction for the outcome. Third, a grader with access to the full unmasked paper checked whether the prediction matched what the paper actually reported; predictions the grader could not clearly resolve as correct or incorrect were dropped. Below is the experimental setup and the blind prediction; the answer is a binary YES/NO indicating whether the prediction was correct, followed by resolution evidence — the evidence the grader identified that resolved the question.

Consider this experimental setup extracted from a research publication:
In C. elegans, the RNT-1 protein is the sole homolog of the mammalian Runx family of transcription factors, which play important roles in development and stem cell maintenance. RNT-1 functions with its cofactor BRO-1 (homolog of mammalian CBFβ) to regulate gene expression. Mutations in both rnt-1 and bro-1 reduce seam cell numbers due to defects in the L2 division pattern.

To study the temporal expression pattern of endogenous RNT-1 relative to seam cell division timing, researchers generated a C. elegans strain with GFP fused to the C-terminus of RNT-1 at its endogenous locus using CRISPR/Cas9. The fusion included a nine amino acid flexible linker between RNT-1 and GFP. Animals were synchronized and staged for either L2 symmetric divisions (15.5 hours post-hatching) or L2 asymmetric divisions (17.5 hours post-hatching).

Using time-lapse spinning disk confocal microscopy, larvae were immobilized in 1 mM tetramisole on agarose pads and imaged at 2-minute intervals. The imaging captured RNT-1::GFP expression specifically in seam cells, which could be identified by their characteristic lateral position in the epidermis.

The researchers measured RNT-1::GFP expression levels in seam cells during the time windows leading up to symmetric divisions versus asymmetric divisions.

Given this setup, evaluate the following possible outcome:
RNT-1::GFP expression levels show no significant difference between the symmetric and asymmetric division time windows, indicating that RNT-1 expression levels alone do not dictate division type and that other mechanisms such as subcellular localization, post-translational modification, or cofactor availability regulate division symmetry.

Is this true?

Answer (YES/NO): NO